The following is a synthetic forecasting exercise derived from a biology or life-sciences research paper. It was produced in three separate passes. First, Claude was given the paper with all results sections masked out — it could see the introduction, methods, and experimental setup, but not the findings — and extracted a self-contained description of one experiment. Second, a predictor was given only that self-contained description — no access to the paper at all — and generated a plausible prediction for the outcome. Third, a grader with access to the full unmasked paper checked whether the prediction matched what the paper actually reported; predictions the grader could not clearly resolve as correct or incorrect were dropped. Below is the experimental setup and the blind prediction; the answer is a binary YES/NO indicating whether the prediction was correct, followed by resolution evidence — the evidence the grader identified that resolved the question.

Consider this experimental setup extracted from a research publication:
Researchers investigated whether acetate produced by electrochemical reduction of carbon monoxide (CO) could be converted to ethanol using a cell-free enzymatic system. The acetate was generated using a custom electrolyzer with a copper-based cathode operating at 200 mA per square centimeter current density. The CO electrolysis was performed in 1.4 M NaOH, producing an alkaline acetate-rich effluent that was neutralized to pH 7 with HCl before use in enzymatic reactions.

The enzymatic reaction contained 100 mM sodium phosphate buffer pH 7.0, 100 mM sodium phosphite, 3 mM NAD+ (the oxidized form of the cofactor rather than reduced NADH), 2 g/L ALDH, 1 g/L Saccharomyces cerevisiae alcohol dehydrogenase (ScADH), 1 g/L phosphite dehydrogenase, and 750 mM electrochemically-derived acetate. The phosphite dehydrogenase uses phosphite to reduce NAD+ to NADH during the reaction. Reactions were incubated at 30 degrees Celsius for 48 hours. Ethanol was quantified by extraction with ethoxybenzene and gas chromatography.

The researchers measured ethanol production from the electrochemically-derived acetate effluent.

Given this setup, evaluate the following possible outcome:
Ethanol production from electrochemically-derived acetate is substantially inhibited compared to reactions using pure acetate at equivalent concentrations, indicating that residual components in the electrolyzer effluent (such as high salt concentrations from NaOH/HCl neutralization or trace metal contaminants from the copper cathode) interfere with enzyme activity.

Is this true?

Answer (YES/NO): NO